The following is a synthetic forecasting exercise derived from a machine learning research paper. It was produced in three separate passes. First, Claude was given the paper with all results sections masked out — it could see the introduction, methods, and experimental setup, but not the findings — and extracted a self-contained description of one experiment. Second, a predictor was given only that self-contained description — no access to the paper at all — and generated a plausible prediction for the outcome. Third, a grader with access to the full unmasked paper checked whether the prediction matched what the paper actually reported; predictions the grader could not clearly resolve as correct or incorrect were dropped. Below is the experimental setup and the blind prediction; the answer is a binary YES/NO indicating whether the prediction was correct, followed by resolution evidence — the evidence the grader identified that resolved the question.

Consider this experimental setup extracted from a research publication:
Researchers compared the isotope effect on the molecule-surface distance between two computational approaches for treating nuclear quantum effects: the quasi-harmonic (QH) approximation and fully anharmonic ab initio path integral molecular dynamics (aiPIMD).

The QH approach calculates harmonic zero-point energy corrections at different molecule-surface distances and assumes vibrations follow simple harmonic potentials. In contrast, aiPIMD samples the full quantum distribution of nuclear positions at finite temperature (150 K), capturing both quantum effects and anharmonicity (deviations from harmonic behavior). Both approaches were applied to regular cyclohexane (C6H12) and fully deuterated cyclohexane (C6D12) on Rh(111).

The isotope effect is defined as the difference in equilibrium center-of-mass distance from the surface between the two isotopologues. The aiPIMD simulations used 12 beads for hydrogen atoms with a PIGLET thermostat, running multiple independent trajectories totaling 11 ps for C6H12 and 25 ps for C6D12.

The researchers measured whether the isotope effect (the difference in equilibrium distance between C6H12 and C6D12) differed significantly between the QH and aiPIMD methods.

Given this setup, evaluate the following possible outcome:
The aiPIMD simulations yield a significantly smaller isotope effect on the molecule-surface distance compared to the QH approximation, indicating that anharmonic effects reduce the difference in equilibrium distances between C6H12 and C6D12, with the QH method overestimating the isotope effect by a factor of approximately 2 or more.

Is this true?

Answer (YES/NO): NO